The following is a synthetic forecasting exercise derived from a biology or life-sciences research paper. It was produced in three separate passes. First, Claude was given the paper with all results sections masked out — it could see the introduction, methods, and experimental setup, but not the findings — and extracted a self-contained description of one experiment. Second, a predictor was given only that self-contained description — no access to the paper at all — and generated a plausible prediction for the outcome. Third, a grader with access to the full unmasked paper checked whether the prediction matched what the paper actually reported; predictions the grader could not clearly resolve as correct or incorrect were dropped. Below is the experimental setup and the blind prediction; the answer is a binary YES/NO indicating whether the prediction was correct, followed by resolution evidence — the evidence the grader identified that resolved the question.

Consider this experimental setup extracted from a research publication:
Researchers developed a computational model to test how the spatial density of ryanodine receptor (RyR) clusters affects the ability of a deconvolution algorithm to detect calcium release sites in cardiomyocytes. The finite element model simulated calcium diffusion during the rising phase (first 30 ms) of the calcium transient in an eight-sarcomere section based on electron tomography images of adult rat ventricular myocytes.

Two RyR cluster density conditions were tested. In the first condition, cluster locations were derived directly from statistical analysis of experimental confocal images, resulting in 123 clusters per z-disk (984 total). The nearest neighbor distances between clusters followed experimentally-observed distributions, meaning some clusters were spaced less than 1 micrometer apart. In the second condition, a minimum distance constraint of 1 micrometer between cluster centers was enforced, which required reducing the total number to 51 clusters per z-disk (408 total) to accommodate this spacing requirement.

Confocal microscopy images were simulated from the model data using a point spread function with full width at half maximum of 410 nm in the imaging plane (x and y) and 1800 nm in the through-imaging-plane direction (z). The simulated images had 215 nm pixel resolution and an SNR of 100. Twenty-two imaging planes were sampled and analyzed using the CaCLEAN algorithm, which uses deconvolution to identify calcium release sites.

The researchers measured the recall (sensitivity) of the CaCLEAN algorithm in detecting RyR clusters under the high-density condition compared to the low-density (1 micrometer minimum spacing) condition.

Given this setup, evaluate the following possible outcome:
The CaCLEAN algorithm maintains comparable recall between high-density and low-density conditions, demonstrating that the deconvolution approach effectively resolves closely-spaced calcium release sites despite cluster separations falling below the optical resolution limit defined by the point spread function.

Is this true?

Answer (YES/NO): NO